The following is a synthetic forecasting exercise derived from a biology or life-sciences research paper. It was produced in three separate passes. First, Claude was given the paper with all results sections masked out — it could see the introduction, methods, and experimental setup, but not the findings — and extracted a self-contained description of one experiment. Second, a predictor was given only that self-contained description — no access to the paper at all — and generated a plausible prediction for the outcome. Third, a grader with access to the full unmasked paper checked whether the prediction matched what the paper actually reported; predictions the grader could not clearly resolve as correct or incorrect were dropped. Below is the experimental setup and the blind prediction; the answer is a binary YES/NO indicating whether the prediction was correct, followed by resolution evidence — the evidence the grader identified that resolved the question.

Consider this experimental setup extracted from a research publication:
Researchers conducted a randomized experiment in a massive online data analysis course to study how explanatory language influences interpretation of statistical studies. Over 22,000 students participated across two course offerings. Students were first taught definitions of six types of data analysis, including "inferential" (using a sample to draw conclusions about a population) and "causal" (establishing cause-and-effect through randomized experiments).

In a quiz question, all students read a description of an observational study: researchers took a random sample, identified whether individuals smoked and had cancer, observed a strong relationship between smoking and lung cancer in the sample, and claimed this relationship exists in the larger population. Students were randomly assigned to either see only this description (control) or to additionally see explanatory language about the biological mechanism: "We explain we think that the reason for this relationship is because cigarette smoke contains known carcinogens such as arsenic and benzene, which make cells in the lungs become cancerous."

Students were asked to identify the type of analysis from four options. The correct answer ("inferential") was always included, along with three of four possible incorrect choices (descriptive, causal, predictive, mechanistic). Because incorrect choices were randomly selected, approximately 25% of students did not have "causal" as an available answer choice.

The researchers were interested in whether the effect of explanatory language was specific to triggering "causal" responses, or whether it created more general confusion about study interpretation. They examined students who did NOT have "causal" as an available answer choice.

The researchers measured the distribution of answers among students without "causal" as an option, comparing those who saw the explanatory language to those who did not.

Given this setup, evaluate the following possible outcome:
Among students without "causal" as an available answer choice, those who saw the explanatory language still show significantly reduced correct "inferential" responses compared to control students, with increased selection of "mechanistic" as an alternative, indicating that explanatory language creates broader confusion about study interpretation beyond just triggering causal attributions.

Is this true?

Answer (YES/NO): YES